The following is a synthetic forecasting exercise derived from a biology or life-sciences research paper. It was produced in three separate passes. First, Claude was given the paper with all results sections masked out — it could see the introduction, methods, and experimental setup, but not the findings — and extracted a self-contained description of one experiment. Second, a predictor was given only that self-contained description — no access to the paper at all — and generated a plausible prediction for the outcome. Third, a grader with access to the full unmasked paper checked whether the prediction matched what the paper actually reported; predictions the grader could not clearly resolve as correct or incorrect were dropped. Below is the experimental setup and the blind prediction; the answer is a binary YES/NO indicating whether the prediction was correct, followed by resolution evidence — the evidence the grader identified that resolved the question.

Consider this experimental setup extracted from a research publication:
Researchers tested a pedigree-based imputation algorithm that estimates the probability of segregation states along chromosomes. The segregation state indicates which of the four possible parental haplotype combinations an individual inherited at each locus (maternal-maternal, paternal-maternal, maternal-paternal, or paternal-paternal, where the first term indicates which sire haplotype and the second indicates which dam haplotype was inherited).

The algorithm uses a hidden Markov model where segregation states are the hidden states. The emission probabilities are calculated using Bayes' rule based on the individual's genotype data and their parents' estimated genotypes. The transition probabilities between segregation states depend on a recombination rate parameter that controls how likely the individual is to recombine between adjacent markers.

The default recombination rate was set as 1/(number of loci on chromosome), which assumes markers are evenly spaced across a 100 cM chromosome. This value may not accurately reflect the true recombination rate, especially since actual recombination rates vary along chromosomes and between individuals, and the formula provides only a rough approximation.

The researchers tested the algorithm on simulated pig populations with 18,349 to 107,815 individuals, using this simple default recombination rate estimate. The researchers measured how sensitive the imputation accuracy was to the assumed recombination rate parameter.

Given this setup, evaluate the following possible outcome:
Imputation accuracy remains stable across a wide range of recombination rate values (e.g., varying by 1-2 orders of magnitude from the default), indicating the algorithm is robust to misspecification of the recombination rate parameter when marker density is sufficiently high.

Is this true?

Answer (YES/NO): YES